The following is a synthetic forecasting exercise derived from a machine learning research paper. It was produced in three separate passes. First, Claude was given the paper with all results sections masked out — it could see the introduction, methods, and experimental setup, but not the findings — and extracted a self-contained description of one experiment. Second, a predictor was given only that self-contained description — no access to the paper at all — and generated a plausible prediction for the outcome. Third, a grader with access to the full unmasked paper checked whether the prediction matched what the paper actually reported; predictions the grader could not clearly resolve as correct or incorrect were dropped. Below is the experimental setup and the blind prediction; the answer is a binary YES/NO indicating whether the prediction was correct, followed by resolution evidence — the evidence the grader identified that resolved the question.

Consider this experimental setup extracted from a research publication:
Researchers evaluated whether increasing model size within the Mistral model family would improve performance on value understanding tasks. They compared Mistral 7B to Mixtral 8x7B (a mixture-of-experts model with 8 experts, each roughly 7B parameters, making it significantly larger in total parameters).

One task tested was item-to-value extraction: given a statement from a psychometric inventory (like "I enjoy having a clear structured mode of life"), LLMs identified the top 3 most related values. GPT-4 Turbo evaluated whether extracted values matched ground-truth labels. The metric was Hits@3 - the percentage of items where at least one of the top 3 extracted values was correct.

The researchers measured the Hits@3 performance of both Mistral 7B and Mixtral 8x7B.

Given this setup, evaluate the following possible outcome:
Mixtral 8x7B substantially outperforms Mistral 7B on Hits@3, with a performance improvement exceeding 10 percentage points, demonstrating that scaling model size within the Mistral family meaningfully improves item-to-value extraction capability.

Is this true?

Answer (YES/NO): NO